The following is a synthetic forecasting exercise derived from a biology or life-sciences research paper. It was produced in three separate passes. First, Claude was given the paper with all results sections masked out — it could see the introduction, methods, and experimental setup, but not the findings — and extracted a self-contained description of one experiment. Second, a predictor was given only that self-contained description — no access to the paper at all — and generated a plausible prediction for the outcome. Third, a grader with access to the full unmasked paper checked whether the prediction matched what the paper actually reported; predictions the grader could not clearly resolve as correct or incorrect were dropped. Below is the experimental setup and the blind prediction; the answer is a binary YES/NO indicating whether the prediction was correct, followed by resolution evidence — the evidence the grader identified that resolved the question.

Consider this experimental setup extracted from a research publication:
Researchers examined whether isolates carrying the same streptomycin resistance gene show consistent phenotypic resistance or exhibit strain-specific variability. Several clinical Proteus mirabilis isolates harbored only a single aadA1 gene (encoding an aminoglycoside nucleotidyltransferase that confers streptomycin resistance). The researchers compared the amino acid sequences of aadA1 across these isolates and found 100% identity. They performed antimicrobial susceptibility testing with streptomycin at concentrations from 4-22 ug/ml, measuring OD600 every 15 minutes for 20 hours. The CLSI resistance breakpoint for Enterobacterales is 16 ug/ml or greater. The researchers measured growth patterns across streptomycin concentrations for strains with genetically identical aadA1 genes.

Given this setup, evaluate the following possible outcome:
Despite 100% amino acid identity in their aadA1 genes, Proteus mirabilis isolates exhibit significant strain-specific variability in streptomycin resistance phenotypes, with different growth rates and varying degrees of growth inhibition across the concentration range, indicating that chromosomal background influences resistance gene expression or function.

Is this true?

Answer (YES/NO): YES